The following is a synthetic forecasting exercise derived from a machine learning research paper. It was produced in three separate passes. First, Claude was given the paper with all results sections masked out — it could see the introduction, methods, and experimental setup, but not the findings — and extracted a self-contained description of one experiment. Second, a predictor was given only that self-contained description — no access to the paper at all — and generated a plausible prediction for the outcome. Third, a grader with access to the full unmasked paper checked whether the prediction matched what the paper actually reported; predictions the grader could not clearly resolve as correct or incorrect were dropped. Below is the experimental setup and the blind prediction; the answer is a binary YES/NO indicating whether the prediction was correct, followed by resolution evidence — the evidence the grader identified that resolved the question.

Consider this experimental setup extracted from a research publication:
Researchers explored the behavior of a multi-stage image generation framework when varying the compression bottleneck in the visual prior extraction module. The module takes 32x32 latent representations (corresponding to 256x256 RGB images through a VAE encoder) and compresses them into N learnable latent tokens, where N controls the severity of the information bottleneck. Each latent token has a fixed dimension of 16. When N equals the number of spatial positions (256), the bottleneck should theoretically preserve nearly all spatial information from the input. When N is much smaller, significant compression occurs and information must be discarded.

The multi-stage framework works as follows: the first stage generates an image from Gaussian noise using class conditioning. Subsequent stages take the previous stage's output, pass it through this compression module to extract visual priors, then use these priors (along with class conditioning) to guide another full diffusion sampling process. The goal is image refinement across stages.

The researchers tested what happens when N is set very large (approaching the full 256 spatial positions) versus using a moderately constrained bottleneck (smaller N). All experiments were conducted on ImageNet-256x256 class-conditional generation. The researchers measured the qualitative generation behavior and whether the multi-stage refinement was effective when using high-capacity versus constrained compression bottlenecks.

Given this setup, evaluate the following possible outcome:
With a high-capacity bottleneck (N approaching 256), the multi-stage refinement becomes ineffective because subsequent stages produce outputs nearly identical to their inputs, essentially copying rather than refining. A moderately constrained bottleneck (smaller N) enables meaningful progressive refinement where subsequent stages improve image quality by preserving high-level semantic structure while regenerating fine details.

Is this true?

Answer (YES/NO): YES